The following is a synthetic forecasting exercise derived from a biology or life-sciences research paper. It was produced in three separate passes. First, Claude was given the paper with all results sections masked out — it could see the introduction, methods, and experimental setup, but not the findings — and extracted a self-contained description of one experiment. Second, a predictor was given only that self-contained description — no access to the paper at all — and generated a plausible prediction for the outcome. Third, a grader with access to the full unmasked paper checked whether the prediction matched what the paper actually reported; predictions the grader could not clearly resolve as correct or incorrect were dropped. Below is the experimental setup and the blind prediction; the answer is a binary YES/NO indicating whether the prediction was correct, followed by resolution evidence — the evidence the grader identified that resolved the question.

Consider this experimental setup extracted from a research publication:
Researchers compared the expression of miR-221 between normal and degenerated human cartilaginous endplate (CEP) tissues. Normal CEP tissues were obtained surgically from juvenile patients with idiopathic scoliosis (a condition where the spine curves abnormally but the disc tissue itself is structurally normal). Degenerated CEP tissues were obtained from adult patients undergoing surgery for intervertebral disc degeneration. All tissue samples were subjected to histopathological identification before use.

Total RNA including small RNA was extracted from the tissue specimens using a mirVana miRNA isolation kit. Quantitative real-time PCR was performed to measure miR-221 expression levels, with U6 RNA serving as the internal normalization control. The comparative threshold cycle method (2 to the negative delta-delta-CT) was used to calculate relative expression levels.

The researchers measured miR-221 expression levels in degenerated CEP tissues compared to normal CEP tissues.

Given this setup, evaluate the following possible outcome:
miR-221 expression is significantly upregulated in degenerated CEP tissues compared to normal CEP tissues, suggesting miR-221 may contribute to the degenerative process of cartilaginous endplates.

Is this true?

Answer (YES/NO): YES